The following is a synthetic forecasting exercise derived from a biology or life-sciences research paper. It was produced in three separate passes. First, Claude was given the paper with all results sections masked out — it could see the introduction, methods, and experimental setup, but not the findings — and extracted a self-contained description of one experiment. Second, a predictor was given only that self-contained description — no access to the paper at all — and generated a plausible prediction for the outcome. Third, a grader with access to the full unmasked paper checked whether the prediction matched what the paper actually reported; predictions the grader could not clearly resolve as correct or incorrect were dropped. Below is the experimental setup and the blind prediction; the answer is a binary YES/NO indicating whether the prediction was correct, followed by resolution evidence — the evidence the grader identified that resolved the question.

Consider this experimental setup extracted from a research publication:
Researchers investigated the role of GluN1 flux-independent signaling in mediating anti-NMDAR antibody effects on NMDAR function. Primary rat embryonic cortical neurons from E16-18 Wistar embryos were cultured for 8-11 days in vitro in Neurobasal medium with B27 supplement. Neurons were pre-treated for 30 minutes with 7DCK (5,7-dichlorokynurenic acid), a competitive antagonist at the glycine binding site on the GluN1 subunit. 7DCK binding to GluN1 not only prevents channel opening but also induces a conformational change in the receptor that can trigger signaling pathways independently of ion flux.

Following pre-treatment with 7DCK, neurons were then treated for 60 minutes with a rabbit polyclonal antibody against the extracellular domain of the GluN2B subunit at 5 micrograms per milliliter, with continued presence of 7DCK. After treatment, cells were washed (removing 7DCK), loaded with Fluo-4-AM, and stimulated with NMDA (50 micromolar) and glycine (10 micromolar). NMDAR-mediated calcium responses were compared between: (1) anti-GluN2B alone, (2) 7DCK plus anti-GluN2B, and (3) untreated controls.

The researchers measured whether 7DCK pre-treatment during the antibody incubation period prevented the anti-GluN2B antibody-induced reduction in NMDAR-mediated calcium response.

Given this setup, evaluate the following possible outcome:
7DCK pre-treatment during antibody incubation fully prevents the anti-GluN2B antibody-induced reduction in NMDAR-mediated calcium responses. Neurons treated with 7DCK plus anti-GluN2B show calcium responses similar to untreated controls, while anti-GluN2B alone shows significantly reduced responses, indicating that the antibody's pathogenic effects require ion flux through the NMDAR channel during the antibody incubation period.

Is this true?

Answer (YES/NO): NO